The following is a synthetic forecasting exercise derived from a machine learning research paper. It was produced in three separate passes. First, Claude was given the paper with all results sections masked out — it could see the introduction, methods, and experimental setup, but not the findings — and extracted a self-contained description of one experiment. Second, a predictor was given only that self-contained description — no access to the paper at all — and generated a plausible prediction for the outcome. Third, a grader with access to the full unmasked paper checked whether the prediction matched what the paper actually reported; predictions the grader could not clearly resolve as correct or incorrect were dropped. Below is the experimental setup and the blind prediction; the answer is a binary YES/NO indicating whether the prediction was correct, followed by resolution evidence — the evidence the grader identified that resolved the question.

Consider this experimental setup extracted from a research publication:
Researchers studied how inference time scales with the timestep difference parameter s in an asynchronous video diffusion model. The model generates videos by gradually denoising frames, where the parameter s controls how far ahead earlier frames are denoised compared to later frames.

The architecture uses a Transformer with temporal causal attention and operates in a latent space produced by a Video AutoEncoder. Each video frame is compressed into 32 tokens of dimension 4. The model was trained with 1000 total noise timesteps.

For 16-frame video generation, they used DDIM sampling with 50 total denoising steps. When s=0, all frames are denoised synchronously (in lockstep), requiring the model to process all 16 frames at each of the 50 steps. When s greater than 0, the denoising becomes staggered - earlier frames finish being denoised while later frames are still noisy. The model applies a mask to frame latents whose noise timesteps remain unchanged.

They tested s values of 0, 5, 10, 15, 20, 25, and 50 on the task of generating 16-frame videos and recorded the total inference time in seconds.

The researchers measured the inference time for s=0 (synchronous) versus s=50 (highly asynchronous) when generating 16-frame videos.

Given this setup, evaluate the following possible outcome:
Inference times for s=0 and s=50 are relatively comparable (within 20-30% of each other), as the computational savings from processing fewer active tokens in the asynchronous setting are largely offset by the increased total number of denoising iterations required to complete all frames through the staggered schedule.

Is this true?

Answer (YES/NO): NO